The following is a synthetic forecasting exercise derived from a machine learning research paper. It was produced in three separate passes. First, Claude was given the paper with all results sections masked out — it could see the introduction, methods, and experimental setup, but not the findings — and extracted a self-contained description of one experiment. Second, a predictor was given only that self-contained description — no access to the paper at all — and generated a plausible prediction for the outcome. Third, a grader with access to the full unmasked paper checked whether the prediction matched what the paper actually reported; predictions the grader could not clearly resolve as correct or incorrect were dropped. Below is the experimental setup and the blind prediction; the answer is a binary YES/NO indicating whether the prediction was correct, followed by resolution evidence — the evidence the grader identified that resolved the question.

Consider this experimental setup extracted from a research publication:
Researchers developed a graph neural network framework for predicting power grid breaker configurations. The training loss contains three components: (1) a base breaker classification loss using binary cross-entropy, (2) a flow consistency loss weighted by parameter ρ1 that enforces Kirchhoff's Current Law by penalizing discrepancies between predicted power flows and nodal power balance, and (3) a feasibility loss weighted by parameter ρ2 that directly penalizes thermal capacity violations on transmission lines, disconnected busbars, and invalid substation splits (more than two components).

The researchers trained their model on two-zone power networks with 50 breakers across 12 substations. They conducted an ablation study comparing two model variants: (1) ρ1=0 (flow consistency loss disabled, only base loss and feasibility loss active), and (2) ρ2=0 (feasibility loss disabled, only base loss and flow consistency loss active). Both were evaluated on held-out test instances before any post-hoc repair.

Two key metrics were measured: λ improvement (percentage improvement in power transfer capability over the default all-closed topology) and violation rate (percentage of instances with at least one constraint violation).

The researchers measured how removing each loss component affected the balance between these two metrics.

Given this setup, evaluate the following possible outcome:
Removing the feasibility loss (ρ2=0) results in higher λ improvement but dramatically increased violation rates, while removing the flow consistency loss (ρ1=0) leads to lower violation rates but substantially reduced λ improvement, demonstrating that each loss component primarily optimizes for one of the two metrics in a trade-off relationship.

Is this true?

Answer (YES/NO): YES